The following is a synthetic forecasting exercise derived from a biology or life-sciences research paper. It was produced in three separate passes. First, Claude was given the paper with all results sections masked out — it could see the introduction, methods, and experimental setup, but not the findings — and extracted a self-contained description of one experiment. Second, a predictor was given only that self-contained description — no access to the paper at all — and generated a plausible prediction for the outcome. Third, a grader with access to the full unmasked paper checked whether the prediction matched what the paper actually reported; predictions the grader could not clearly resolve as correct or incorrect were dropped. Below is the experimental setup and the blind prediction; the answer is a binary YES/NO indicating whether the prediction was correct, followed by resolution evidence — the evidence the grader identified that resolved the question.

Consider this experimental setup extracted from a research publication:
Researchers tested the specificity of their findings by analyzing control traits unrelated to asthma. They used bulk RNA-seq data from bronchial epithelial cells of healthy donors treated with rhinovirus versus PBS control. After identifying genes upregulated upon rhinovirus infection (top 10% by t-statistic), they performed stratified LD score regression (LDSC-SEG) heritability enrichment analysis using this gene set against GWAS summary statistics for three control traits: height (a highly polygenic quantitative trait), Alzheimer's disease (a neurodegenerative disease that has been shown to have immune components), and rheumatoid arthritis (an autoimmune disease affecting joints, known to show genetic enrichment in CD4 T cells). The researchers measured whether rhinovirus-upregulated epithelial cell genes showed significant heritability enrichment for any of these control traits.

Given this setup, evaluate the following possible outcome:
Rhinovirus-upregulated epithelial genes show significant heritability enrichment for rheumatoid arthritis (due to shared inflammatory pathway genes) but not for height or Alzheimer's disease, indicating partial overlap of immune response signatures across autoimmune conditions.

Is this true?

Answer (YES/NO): NO